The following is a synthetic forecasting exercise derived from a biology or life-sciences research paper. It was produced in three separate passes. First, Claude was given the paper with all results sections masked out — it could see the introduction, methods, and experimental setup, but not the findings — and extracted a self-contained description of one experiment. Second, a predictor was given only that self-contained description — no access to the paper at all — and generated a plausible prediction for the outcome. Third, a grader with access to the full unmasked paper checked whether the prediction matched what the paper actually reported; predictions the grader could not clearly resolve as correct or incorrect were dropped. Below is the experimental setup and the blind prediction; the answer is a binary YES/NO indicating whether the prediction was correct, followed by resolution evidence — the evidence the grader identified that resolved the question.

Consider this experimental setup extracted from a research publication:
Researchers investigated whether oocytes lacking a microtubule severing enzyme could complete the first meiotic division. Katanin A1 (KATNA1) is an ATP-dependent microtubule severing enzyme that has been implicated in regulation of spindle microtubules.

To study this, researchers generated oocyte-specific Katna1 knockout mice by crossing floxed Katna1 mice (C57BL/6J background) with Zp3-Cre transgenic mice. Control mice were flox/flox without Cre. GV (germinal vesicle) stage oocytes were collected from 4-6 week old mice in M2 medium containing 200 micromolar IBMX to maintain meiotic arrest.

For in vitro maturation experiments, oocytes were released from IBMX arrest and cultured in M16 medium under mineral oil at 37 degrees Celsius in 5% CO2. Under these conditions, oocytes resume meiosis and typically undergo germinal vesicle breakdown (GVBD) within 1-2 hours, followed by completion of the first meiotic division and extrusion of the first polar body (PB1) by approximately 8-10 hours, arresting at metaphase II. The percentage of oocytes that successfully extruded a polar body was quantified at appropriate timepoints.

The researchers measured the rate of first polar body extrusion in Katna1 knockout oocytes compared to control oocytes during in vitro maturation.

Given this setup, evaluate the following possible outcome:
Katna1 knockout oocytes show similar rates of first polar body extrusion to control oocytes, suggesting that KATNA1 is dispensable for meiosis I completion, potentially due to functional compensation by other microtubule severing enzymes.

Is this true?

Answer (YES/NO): YES